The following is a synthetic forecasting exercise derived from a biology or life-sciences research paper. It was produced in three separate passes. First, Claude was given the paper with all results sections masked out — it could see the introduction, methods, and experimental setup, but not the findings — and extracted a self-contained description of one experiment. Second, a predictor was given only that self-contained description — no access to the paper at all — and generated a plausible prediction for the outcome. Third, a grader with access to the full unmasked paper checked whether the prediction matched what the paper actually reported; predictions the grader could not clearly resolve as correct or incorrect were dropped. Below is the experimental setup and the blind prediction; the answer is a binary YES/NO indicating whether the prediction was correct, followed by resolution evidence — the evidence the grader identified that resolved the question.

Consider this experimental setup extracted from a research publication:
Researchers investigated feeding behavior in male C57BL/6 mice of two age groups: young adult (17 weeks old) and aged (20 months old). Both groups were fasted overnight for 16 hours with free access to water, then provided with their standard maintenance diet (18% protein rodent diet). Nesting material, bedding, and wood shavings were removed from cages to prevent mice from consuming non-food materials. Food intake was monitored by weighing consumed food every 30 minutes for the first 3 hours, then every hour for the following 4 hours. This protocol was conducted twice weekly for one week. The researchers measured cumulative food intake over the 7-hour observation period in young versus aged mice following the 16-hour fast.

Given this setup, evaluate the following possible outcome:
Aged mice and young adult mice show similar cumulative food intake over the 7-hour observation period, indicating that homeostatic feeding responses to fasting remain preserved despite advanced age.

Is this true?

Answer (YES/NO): YES